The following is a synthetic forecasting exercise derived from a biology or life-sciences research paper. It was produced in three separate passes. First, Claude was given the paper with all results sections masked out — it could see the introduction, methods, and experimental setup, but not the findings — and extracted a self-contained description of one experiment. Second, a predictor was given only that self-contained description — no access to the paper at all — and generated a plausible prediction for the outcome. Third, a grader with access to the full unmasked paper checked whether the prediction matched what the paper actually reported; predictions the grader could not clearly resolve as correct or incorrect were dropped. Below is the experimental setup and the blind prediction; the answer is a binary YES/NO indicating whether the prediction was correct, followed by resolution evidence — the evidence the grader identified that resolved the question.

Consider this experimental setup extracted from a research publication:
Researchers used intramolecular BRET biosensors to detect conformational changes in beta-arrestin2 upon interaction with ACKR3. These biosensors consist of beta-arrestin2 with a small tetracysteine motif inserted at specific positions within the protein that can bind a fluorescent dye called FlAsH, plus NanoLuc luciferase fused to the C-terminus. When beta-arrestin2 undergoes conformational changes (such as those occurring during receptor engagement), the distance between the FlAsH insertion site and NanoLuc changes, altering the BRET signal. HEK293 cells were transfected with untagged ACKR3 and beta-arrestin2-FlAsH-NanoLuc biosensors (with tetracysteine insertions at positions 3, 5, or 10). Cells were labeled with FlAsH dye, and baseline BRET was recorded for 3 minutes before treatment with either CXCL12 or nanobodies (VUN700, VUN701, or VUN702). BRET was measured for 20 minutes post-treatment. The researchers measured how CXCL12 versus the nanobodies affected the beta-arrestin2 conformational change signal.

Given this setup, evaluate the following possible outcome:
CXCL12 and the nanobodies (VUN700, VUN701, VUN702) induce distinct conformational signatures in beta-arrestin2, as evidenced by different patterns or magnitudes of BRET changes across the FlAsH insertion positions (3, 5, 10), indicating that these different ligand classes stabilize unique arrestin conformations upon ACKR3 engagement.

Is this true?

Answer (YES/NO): NO